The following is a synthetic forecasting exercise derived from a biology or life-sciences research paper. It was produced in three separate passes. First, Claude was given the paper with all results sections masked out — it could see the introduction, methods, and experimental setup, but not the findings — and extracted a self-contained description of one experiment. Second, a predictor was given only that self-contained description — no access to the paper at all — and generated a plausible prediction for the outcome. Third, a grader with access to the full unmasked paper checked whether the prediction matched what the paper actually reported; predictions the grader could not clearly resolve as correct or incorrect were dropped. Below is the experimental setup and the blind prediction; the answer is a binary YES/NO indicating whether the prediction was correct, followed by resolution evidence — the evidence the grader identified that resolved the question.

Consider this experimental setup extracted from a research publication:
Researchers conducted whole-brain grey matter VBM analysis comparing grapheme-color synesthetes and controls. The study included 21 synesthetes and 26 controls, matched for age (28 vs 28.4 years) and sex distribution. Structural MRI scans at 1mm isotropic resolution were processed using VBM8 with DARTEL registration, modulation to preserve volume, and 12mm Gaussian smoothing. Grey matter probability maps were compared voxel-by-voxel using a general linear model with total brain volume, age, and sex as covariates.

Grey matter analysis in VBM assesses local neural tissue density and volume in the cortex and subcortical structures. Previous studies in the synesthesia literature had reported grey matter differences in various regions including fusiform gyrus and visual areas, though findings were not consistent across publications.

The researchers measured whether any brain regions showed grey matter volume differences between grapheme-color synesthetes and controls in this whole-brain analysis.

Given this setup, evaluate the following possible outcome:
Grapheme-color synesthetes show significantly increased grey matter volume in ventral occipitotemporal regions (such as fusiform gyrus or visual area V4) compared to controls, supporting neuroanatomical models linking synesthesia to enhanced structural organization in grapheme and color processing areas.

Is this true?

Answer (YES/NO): NO